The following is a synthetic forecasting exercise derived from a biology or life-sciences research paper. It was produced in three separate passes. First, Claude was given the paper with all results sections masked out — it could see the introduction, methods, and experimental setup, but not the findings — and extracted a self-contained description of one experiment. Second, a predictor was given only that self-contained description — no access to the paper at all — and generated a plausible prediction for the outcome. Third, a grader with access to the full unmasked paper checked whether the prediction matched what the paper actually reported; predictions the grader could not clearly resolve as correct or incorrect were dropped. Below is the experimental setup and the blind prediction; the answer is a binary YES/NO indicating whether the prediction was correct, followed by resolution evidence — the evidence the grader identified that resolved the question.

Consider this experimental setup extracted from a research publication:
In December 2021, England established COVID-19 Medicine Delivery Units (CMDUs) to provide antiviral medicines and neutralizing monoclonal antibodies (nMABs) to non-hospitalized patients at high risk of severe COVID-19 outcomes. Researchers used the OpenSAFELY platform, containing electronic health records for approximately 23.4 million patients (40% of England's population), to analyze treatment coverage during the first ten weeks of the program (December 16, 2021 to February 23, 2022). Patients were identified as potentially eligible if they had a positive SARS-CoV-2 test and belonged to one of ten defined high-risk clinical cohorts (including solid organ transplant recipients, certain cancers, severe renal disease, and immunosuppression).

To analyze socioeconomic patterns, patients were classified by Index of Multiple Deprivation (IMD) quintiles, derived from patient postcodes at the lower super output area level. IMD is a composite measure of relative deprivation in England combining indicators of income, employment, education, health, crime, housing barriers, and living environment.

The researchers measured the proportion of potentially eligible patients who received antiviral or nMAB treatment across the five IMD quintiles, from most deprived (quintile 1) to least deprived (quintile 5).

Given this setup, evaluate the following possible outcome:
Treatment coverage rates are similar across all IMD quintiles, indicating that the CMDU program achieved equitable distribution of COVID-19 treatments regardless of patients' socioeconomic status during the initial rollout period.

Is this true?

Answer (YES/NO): NO